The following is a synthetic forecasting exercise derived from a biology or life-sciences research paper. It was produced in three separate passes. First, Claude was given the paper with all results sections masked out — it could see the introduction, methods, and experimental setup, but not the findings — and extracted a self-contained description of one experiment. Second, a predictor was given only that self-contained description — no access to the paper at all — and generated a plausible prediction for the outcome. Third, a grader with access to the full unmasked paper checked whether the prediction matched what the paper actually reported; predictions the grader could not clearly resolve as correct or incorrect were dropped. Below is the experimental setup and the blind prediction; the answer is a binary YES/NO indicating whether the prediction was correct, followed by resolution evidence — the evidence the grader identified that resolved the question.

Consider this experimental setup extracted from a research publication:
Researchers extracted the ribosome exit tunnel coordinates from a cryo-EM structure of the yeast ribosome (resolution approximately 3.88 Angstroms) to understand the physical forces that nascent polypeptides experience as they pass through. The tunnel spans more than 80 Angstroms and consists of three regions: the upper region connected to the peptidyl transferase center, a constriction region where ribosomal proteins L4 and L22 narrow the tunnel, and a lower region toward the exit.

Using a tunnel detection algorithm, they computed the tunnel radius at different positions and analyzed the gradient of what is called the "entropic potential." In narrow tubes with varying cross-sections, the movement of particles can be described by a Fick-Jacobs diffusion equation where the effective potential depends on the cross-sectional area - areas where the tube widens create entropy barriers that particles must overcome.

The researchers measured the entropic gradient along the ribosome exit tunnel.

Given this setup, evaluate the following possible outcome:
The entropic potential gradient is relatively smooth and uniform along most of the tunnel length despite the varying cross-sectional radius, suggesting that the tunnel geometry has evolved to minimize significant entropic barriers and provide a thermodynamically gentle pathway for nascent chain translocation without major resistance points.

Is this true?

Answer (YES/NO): NO